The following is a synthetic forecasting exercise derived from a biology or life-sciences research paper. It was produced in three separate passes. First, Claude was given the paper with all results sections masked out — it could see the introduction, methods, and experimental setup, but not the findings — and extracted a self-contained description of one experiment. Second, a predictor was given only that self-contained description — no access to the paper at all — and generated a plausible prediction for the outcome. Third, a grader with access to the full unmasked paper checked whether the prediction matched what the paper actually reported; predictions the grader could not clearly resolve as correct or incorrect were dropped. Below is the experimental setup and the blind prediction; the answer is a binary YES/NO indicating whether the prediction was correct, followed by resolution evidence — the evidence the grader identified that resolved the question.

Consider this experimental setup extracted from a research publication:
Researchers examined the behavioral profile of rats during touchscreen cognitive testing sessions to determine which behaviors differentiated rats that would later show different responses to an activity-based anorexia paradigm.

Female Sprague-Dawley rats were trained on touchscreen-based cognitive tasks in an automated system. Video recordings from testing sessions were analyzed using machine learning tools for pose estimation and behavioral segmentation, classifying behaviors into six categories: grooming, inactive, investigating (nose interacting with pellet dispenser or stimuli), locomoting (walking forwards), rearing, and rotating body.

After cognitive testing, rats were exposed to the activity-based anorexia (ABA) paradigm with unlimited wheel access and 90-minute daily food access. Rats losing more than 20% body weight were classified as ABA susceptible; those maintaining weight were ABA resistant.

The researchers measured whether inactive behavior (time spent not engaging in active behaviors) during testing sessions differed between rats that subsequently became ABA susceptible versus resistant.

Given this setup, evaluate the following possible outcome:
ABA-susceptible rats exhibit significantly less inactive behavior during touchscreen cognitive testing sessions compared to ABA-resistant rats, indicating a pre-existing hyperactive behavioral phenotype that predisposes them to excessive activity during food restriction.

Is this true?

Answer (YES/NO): NO